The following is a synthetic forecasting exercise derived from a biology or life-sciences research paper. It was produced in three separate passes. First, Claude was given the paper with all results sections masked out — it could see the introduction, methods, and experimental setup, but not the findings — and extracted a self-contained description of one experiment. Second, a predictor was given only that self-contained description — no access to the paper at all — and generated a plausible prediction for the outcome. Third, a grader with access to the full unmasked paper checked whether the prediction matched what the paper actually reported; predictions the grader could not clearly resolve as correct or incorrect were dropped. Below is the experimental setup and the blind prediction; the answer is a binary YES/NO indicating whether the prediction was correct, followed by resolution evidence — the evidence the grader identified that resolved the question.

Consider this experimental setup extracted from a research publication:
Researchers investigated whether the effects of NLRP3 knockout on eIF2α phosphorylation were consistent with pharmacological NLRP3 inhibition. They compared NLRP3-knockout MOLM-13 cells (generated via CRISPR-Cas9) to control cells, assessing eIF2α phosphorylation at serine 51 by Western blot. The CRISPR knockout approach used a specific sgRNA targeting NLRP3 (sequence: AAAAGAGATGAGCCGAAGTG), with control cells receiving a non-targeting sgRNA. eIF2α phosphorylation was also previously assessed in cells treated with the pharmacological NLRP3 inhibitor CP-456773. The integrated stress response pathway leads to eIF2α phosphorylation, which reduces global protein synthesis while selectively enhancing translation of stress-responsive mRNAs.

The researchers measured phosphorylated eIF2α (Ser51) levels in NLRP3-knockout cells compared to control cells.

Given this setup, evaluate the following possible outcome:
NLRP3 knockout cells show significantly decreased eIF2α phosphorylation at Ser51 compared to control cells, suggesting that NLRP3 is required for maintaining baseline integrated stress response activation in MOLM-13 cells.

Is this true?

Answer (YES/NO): NO